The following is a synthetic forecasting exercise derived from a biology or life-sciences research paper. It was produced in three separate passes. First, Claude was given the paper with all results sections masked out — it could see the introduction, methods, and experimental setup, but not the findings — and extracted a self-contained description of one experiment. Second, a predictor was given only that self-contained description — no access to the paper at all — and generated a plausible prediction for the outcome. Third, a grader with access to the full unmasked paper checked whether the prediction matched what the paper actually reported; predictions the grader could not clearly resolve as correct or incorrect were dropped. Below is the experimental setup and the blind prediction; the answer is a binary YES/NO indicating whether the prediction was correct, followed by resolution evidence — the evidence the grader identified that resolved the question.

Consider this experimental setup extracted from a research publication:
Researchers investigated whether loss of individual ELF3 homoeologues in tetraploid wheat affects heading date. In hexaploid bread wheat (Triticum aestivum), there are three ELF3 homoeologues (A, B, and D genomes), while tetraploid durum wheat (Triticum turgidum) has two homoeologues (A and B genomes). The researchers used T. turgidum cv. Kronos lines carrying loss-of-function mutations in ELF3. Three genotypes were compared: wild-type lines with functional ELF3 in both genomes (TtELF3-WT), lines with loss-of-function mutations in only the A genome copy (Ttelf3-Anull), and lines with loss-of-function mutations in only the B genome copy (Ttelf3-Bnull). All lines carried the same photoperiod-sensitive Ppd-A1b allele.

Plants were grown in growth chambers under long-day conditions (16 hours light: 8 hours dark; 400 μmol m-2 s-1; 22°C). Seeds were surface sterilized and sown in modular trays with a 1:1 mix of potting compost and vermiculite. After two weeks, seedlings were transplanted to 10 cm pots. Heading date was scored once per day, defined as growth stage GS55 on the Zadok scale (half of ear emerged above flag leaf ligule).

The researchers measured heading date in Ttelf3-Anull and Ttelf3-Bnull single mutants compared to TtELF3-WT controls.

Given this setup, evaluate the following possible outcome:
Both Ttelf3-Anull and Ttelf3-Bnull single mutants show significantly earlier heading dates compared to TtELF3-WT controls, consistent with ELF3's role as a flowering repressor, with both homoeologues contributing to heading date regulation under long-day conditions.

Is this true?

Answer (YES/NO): YES